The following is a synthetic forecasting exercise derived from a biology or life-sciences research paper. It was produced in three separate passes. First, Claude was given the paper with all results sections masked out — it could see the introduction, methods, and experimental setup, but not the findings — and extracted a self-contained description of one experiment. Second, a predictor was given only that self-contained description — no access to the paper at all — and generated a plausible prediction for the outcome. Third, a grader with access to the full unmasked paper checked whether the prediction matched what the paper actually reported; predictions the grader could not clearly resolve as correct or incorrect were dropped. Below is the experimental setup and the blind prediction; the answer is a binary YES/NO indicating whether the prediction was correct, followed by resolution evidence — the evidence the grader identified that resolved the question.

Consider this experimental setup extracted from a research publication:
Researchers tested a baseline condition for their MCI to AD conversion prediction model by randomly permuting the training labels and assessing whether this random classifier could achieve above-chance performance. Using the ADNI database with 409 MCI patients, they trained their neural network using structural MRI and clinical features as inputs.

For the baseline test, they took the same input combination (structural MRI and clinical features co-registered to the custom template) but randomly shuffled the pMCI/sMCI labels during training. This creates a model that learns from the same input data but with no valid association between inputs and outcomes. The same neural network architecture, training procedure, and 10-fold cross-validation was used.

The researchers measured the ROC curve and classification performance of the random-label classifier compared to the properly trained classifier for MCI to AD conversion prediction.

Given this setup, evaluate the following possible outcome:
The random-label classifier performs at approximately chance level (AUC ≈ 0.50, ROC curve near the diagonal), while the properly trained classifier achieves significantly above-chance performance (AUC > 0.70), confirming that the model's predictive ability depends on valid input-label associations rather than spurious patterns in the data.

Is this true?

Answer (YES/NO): YES